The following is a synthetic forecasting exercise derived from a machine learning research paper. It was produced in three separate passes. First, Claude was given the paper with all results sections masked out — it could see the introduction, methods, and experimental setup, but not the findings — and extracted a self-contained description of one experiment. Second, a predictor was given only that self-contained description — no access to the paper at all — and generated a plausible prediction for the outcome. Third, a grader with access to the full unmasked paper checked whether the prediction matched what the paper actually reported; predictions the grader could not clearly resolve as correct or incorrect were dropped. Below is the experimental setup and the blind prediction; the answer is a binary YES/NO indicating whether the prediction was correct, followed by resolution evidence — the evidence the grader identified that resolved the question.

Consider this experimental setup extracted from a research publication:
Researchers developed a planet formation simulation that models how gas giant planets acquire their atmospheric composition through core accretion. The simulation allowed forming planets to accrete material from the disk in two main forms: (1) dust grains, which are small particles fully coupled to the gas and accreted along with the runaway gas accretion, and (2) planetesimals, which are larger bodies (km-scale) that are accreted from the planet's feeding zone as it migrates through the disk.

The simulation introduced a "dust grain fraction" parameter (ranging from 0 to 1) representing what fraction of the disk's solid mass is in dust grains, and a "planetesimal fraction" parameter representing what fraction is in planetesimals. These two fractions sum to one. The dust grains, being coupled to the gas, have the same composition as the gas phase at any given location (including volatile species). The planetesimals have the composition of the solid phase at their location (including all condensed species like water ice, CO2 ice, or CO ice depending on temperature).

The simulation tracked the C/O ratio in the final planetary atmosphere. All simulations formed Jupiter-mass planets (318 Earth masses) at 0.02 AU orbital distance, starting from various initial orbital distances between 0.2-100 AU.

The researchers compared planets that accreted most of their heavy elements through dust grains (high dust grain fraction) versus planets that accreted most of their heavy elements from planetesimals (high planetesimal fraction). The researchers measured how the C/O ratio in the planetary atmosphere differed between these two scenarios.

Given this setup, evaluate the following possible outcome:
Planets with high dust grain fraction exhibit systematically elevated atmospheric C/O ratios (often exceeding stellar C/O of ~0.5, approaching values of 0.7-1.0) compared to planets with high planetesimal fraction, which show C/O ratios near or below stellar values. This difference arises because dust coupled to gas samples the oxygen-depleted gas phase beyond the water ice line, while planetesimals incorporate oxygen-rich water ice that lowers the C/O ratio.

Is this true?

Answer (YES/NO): NO